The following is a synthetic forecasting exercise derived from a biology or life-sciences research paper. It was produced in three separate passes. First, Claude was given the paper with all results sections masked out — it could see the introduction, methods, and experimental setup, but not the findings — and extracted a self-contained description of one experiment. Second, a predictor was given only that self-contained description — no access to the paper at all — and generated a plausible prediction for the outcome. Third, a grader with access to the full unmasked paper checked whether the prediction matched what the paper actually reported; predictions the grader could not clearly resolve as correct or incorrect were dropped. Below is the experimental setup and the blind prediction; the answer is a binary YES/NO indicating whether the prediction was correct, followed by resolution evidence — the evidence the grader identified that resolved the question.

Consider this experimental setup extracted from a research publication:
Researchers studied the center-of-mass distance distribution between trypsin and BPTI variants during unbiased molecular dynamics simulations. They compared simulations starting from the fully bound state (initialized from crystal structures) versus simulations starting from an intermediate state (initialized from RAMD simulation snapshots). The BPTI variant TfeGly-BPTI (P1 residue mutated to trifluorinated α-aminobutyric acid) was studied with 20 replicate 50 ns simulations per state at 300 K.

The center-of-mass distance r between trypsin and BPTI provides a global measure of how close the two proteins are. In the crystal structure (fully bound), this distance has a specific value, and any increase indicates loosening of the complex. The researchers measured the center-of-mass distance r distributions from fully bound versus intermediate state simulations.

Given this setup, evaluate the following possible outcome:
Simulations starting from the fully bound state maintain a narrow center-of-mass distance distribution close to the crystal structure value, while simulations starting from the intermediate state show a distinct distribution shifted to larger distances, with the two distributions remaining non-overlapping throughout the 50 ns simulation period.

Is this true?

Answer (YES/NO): YES